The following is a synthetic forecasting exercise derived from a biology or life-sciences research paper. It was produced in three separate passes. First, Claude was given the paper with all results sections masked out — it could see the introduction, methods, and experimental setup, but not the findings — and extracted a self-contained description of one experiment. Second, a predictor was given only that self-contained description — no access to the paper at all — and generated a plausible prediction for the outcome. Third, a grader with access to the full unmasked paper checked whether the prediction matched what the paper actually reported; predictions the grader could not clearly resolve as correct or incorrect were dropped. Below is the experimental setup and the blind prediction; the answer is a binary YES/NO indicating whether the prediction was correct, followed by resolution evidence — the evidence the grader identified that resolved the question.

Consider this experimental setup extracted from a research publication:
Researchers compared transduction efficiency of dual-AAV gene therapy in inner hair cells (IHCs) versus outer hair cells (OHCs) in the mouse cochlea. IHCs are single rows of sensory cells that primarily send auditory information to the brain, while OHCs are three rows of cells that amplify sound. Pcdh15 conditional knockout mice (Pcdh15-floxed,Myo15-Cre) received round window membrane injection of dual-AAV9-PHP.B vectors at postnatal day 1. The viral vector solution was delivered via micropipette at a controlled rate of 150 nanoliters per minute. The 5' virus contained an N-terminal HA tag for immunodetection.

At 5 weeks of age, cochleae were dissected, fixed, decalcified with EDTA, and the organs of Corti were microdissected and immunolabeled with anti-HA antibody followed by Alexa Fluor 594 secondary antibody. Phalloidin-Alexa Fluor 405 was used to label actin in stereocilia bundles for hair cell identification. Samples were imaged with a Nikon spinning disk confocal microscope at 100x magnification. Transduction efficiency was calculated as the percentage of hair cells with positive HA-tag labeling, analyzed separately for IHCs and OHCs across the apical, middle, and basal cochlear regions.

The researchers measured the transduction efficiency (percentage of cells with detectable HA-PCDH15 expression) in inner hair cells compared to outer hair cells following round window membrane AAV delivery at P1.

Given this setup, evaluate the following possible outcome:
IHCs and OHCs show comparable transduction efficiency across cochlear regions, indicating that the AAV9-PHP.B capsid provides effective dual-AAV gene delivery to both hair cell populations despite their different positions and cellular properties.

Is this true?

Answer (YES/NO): YES